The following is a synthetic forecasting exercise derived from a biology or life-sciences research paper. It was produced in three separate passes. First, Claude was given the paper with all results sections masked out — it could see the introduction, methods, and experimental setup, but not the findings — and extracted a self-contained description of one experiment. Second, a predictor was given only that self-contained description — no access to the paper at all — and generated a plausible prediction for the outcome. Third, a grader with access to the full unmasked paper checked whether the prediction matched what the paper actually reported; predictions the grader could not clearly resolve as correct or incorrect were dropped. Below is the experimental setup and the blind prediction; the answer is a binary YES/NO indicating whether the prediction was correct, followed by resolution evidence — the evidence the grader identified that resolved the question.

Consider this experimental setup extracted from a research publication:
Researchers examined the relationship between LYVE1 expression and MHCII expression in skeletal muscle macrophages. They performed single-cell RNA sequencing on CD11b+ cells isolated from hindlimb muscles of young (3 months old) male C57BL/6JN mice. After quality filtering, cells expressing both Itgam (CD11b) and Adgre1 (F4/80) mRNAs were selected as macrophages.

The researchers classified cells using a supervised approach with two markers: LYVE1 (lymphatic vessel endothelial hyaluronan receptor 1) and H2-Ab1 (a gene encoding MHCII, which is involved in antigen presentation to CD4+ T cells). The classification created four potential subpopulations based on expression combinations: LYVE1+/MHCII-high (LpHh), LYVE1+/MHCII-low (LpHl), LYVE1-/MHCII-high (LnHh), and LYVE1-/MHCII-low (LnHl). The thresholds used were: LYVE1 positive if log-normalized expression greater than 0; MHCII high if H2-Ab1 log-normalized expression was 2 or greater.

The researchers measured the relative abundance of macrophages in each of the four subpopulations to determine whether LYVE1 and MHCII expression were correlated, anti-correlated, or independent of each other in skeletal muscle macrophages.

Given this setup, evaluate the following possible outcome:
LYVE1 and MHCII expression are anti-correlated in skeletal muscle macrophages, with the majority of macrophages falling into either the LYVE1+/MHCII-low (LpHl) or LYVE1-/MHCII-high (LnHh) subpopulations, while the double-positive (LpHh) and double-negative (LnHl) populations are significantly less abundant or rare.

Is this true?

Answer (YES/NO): NO